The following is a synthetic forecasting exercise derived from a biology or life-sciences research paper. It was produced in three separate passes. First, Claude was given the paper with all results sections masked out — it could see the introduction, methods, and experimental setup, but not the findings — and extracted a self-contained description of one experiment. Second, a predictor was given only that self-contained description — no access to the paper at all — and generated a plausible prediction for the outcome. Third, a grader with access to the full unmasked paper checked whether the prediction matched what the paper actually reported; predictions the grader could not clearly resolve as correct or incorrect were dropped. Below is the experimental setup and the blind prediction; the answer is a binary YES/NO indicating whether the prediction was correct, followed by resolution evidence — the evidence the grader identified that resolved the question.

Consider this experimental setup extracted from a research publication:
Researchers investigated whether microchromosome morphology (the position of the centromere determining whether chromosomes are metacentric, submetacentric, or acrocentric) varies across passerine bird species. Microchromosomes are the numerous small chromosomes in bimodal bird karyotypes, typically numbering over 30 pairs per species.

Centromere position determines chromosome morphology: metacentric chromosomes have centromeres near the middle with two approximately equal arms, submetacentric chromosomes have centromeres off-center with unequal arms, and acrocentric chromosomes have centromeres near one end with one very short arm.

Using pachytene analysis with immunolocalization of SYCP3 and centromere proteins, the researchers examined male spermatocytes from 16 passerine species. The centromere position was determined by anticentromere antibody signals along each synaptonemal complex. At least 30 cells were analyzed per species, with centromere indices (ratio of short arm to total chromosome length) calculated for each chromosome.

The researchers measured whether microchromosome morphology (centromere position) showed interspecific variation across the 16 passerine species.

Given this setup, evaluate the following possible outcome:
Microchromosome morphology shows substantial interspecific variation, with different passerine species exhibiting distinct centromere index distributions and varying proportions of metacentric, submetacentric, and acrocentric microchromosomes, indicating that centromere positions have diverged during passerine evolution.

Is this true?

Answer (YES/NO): YES